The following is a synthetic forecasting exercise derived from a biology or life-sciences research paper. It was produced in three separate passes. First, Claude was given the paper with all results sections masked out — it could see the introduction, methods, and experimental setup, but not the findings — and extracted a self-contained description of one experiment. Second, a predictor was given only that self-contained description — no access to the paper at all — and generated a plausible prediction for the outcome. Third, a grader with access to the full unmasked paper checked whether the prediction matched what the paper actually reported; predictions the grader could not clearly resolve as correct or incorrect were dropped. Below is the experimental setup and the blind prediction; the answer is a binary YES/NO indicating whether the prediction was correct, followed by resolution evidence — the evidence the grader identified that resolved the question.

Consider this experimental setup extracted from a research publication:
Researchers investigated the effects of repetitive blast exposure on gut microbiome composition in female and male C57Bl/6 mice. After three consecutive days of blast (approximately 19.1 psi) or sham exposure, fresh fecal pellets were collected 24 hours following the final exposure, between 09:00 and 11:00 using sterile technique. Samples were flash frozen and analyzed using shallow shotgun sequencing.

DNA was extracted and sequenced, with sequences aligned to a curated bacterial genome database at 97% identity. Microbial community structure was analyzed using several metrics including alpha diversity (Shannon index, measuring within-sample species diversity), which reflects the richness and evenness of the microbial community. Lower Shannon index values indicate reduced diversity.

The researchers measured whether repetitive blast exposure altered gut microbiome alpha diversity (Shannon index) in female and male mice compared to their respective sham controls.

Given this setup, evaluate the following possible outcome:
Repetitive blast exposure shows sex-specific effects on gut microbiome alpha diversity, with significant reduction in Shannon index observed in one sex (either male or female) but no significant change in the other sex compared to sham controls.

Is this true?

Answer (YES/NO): NO